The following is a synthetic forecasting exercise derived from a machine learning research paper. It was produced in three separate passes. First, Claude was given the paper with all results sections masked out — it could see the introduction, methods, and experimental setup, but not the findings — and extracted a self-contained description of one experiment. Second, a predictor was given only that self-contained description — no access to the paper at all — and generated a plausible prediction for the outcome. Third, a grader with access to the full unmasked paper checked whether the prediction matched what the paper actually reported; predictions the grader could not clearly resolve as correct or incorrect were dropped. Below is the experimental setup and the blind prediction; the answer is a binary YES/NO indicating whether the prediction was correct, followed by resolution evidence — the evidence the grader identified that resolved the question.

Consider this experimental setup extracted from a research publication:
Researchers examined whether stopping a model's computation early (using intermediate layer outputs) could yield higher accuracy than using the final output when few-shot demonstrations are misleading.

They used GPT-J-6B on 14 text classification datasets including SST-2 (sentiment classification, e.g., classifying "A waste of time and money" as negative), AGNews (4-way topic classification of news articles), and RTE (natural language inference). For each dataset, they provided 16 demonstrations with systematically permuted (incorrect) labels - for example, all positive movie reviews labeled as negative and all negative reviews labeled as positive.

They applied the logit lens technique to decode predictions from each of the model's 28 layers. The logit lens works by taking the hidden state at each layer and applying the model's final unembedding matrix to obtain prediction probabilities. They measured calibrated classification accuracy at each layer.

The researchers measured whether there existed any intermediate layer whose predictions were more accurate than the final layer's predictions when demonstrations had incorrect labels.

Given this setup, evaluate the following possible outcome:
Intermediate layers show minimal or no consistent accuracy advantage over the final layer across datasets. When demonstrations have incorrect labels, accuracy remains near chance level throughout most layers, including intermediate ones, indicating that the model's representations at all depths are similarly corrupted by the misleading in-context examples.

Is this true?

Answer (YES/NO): NO